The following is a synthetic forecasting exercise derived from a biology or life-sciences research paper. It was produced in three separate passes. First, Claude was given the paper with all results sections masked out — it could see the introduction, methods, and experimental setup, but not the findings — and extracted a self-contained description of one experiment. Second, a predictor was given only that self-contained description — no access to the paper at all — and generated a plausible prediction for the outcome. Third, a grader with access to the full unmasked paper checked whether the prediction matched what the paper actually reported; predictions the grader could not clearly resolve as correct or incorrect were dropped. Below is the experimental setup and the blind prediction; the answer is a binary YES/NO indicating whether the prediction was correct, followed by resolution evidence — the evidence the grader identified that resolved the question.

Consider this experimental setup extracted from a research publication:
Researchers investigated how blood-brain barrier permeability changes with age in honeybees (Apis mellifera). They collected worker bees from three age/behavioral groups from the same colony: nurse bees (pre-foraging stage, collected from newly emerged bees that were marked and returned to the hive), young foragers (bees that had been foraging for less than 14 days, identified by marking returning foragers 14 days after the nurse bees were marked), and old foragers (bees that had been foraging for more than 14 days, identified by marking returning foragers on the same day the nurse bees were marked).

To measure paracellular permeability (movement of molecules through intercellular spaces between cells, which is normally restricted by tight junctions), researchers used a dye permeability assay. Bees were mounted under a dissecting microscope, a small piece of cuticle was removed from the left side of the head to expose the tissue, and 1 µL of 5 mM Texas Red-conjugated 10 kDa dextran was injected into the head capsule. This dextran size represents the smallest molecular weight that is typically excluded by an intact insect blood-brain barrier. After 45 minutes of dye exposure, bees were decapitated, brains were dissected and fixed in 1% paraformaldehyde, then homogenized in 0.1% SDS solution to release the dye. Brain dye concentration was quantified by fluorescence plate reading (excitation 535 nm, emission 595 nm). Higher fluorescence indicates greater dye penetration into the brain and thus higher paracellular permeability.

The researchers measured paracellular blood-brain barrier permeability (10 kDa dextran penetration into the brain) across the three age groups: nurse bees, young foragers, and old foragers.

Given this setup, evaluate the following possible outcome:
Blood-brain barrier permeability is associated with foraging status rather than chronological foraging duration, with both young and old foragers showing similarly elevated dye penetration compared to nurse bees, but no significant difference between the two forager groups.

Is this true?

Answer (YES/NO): NO